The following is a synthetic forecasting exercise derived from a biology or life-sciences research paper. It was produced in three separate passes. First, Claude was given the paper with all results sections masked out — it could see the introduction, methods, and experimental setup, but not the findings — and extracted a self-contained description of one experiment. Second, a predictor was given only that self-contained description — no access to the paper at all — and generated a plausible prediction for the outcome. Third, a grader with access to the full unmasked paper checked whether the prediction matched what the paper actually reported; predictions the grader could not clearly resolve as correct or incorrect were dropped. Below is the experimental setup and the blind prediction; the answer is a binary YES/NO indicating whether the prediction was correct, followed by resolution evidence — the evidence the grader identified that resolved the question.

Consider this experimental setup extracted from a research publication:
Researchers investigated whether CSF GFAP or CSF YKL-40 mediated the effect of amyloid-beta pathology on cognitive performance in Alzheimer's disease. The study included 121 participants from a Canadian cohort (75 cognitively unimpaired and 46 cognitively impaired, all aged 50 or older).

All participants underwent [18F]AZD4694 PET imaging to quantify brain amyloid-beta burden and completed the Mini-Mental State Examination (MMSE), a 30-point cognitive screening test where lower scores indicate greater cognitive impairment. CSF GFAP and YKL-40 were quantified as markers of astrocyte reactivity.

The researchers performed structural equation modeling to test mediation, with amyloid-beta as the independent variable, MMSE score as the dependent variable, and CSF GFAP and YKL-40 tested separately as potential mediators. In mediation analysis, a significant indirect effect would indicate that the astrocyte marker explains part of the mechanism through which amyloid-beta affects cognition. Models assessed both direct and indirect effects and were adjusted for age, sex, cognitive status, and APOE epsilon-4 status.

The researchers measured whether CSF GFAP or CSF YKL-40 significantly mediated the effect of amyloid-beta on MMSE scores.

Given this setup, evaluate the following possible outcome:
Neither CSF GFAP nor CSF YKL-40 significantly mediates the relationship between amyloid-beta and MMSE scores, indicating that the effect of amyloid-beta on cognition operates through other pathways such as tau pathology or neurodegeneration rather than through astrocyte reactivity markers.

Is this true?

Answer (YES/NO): NO